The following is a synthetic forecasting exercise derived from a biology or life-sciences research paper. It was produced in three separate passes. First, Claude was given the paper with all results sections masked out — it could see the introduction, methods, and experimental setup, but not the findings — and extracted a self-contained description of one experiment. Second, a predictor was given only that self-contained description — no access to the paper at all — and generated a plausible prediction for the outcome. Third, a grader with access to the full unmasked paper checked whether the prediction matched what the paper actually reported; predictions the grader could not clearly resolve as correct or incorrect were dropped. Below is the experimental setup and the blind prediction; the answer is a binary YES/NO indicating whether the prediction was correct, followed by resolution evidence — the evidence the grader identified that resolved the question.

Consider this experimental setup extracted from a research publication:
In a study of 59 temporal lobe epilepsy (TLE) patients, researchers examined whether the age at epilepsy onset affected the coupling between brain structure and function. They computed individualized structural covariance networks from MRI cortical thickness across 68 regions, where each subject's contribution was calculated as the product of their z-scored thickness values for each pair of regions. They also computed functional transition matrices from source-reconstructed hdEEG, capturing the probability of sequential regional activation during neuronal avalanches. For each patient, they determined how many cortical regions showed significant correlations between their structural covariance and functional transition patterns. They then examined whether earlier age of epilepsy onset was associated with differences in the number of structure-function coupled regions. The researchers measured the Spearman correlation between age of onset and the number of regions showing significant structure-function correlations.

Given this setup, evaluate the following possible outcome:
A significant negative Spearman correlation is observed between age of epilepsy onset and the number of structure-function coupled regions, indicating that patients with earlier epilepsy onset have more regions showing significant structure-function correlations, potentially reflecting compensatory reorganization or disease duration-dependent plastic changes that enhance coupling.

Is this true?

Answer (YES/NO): NO